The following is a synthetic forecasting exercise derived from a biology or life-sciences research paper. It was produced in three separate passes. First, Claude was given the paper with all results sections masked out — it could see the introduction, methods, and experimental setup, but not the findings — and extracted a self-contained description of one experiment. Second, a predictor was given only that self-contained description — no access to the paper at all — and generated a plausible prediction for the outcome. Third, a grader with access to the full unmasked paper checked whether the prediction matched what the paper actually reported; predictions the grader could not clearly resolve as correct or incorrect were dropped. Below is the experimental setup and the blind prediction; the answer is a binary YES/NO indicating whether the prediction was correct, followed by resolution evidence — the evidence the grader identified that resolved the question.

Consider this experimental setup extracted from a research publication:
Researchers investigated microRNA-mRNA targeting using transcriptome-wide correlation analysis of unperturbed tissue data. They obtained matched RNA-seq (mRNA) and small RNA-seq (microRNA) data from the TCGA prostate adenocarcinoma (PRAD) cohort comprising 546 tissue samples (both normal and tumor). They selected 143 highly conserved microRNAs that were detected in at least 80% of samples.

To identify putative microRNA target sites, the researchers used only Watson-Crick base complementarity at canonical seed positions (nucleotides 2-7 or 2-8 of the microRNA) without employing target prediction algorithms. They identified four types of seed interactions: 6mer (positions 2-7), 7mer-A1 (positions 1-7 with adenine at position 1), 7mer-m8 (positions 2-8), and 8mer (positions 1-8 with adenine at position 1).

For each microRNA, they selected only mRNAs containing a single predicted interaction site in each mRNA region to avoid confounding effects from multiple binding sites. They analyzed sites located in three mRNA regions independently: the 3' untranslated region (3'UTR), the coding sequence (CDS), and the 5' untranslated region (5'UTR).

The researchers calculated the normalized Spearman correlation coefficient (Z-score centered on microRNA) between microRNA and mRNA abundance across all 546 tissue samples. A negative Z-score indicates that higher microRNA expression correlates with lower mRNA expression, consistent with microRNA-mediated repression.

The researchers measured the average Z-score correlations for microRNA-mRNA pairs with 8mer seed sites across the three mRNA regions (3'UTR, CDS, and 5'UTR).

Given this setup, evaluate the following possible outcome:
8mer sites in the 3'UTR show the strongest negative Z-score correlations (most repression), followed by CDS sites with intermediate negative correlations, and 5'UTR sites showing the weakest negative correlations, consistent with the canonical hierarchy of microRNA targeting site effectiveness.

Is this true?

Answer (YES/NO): YES